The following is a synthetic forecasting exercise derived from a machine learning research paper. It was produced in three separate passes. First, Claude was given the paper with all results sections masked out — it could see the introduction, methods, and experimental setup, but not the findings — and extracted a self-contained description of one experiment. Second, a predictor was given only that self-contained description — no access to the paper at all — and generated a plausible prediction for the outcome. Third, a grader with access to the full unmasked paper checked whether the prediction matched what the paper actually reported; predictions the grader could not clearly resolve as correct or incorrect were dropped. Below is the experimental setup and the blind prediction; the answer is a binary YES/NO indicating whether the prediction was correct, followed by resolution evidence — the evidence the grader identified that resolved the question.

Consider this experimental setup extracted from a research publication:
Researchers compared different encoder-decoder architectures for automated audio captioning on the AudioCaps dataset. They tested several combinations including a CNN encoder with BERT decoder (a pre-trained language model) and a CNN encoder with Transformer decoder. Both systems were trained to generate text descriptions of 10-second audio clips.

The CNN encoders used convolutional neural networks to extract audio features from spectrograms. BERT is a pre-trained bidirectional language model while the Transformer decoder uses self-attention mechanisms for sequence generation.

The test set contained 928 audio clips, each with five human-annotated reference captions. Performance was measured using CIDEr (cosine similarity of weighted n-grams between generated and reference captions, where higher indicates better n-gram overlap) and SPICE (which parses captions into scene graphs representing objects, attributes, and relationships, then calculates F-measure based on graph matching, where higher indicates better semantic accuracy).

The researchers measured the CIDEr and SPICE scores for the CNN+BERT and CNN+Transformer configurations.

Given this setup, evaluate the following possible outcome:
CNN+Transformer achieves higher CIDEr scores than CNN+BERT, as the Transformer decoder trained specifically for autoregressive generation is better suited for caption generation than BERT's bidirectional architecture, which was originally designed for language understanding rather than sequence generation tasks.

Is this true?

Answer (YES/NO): YES